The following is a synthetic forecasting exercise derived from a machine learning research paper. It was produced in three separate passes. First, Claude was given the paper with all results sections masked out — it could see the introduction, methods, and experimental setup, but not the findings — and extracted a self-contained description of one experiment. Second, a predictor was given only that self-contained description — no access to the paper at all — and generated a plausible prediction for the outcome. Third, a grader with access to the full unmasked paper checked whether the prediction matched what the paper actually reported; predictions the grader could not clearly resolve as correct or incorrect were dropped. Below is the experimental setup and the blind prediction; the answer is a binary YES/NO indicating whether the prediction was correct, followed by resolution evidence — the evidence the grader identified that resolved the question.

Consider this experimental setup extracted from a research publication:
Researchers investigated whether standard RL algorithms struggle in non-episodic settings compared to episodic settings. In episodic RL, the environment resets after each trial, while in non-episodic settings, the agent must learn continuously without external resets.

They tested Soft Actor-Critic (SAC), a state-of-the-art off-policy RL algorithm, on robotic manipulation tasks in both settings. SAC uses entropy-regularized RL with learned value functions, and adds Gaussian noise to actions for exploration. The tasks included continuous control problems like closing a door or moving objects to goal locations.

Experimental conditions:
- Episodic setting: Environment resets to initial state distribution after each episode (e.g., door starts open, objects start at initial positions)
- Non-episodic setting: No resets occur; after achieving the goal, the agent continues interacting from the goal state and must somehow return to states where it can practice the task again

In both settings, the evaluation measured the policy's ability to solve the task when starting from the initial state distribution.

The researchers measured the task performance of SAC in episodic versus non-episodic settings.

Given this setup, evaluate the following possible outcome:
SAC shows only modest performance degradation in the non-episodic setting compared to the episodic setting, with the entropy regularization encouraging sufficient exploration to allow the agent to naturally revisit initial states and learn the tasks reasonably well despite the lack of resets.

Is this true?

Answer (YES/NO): NO